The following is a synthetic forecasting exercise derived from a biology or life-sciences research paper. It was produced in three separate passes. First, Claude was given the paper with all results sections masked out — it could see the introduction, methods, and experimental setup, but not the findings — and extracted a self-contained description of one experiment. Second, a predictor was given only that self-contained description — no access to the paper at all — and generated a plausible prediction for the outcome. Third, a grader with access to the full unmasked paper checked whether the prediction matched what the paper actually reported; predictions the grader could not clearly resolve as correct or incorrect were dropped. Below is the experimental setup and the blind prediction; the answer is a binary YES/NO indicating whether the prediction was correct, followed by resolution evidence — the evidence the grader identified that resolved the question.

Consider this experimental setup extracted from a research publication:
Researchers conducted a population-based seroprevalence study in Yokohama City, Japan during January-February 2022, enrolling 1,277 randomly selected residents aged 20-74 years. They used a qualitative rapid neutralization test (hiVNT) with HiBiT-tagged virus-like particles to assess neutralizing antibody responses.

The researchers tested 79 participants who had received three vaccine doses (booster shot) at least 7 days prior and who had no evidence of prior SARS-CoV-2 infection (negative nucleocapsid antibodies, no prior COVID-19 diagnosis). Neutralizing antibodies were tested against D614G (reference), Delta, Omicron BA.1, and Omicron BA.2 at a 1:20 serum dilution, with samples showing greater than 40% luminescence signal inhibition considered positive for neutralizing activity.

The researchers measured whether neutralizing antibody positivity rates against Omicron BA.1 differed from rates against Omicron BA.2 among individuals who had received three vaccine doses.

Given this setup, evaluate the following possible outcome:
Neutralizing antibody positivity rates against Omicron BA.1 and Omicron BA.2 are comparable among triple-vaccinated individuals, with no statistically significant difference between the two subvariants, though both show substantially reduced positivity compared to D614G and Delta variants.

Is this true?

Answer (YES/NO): NO